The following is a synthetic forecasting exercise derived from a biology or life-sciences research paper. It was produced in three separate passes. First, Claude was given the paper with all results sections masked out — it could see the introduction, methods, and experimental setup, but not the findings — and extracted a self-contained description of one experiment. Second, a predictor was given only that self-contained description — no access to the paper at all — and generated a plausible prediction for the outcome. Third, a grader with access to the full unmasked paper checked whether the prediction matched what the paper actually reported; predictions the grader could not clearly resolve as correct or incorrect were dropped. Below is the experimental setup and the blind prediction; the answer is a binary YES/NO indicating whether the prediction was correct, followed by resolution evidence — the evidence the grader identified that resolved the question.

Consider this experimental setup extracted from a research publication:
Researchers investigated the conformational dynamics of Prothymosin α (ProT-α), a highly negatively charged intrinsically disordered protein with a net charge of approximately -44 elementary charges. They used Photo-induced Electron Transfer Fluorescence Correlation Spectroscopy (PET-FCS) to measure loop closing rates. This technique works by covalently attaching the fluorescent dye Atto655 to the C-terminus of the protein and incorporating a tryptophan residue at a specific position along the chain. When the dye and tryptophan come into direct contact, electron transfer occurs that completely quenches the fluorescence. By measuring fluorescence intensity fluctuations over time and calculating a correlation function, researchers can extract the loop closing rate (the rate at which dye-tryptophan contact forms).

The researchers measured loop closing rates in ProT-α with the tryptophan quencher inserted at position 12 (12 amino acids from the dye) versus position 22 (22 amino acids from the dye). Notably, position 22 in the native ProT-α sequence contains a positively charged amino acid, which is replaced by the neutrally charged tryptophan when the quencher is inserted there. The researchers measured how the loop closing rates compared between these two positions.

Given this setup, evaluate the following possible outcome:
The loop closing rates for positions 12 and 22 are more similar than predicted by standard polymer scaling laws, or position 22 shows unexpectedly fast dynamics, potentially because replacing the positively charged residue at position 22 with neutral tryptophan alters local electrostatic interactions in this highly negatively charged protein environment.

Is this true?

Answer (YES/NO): NO